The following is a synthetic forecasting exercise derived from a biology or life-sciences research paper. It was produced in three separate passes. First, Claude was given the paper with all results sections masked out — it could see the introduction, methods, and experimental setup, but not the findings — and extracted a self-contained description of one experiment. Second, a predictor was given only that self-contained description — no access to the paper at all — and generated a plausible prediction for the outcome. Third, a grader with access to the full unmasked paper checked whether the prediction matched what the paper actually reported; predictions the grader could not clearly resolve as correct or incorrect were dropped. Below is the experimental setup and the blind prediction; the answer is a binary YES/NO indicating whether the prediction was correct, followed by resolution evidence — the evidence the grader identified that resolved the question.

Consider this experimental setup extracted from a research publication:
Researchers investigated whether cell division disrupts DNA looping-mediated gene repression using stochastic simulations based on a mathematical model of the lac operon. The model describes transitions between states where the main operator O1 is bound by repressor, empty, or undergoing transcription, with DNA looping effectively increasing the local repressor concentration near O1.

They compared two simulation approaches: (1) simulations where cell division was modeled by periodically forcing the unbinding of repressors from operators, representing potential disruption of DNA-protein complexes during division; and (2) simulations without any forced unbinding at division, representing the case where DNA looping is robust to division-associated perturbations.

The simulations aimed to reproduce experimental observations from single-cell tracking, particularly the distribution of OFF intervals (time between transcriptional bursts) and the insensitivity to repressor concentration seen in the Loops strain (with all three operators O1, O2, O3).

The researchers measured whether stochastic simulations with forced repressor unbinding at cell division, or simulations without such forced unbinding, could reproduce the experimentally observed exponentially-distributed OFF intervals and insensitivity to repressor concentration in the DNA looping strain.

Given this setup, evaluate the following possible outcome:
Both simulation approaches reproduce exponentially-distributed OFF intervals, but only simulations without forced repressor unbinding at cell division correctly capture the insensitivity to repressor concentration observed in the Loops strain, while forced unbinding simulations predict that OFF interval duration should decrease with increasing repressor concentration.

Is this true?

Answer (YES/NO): NO